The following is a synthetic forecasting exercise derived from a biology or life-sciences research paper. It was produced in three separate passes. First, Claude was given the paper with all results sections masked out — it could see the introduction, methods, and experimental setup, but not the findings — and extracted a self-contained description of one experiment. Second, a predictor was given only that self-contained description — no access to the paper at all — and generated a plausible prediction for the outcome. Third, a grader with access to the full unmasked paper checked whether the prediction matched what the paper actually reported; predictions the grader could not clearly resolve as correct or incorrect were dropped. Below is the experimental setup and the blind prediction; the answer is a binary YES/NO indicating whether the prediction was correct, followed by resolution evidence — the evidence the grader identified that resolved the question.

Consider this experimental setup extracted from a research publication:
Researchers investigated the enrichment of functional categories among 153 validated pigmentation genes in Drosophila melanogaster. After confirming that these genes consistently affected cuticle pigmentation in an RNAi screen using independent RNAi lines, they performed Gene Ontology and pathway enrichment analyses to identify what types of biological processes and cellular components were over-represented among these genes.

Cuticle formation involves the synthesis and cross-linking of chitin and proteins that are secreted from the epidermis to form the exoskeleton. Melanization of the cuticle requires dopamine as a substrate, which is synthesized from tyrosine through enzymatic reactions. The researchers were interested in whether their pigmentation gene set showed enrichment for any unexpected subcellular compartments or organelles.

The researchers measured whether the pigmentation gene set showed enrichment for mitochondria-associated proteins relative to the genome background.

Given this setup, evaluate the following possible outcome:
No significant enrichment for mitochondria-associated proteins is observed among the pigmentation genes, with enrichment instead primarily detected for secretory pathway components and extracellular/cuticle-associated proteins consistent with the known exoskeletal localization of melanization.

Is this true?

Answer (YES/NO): NO